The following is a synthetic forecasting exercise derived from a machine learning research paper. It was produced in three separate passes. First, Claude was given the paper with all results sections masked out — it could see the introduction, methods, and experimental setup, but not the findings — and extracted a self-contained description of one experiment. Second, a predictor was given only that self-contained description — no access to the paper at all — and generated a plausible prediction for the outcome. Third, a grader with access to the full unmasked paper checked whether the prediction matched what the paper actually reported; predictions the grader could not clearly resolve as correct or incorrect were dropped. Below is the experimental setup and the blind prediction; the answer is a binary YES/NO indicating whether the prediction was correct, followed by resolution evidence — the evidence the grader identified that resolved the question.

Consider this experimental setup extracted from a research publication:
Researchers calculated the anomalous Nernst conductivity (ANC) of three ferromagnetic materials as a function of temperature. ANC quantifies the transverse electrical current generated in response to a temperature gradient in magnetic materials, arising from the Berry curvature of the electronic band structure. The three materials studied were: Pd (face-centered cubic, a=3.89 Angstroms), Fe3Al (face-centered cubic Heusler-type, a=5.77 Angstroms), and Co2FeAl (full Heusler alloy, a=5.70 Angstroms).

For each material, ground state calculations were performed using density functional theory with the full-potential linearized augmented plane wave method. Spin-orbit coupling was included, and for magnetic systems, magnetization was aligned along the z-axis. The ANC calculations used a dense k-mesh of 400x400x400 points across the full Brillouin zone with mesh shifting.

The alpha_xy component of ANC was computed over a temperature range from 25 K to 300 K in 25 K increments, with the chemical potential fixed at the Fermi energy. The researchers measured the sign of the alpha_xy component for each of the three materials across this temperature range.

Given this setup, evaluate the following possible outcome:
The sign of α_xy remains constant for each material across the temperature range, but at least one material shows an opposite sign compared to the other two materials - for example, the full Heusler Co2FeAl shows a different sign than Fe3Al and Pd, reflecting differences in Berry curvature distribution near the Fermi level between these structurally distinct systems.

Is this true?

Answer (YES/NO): YES